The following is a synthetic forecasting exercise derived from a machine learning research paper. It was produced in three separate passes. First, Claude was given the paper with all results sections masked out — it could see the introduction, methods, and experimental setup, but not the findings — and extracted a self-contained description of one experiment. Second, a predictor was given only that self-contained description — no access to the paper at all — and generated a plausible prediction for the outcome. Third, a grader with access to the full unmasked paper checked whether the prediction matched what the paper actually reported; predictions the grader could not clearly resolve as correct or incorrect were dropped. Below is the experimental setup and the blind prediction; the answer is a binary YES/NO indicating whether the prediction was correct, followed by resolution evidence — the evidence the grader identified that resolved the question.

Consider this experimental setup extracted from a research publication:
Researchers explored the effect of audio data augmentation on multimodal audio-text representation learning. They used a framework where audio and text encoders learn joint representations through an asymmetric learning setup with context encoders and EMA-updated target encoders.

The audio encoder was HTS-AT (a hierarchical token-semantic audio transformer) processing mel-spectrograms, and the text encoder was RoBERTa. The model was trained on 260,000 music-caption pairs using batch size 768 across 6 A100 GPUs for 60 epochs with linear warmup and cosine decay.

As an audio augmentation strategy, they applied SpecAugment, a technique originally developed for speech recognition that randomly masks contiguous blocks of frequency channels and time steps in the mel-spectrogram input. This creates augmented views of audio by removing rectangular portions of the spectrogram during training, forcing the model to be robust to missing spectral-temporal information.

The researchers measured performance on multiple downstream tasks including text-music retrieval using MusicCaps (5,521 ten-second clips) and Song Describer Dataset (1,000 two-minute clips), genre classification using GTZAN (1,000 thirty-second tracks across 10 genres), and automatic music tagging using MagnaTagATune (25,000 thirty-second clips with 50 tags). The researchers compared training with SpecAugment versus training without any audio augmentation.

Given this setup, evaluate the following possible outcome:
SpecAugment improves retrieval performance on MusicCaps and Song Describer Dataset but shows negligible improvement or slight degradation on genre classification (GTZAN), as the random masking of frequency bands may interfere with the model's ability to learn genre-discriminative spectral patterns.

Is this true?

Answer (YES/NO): NO